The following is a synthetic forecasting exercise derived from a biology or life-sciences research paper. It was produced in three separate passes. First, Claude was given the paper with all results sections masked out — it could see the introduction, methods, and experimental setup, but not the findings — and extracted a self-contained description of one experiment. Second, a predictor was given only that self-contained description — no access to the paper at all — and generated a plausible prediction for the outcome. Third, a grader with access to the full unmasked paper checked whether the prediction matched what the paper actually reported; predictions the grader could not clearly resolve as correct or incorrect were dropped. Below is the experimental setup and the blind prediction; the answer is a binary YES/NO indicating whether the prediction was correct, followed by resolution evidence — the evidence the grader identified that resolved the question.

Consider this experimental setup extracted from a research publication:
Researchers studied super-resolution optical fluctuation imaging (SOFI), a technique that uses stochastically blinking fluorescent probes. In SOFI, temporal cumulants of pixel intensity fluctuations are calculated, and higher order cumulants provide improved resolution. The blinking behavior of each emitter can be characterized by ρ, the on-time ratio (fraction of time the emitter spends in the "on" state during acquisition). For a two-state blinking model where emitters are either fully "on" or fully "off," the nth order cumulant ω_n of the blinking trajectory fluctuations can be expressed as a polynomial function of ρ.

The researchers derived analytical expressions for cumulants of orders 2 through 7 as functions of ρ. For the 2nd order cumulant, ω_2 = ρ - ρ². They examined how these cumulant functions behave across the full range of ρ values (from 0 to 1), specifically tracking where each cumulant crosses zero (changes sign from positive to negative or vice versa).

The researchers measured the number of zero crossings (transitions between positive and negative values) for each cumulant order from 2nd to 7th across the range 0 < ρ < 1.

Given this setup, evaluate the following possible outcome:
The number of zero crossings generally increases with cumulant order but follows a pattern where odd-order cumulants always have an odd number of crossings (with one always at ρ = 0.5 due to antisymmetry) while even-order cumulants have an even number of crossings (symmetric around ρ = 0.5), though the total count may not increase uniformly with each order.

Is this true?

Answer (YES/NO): NO